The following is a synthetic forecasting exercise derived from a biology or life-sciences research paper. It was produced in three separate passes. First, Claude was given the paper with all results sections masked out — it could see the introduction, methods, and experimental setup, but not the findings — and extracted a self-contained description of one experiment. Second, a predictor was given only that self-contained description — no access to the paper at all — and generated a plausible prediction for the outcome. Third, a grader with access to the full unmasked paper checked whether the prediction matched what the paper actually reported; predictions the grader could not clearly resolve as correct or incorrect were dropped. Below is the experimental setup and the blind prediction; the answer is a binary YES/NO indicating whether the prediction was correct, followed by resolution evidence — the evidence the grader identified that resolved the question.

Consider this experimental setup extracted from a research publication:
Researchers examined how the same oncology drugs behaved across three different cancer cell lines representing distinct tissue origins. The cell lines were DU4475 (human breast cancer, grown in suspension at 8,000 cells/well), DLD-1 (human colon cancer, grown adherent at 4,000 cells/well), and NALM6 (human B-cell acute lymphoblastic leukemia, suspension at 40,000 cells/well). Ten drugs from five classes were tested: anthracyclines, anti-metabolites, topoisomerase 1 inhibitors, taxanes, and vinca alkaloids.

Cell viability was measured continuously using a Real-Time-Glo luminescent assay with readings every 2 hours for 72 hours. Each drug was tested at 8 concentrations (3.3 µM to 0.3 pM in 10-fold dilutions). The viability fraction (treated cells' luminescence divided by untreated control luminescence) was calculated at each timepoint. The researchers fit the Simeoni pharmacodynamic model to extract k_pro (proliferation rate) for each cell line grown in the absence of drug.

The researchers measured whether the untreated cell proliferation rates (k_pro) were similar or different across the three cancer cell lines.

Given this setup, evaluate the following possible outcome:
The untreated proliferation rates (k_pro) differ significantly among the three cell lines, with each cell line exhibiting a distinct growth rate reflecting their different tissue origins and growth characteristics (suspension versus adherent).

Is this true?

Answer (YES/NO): YES